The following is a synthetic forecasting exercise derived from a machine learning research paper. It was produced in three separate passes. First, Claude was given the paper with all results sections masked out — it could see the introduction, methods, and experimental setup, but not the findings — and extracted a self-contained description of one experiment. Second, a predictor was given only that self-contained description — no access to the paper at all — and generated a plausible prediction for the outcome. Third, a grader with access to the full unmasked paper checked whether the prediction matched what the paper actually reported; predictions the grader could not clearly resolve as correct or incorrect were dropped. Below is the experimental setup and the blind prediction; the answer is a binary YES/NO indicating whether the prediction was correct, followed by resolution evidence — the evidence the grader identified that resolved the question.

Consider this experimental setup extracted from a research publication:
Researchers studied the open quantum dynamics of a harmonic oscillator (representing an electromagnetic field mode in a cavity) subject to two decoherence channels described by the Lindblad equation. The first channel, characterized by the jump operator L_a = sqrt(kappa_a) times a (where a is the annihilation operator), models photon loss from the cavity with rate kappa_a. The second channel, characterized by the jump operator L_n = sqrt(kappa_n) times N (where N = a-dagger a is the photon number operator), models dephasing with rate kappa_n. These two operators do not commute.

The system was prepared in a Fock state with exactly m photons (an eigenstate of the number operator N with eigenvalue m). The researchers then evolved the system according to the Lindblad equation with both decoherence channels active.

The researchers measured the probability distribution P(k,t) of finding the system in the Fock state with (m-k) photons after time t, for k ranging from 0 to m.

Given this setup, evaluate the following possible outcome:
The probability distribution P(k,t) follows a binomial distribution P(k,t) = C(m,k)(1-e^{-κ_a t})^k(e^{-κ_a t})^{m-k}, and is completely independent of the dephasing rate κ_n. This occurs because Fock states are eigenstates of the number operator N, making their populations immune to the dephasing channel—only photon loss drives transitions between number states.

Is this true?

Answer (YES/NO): YES